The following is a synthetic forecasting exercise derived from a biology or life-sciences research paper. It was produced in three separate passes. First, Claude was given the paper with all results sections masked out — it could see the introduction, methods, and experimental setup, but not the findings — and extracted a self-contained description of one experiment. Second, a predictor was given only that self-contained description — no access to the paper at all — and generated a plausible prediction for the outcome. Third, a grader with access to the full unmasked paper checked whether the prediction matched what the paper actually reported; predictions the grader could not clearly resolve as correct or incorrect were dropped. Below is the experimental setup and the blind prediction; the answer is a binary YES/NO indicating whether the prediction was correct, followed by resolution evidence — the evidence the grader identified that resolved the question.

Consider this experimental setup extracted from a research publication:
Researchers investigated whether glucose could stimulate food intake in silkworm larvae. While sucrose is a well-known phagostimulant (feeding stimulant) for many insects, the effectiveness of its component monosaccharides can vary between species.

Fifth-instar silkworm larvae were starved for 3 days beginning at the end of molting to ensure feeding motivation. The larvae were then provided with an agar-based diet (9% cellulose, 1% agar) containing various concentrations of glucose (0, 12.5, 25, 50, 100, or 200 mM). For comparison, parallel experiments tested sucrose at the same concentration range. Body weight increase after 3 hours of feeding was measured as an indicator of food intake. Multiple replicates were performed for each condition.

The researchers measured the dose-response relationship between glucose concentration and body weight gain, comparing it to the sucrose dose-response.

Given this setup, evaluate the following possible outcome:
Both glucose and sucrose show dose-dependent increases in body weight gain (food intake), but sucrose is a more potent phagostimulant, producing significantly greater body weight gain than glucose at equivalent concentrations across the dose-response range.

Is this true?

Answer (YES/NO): NO